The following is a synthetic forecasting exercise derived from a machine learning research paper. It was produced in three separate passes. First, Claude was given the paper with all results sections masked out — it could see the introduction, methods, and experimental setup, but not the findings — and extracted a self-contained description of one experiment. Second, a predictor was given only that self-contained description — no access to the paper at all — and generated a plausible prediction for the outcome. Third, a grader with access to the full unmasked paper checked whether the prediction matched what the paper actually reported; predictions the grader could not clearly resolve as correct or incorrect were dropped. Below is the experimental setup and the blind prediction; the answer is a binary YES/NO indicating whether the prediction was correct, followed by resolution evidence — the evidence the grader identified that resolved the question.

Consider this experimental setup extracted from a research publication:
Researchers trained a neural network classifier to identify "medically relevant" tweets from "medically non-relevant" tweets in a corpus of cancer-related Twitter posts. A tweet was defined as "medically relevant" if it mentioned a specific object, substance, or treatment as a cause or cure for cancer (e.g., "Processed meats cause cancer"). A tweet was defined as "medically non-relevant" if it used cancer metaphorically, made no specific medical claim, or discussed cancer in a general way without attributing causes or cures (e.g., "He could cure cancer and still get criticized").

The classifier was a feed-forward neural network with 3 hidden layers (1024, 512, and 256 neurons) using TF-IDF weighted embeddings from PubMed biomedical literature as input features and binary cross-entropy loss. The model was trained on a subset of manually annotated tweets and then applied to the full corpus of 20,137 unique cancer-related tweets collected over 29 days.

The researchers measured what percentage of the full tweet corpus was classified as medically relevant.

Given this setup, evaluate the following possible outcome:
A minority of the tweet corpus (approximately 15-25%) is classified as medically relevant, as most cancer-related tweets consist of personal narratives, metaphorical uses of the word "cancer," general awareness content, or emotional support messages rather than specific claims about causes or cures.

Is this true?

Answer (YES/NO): NO